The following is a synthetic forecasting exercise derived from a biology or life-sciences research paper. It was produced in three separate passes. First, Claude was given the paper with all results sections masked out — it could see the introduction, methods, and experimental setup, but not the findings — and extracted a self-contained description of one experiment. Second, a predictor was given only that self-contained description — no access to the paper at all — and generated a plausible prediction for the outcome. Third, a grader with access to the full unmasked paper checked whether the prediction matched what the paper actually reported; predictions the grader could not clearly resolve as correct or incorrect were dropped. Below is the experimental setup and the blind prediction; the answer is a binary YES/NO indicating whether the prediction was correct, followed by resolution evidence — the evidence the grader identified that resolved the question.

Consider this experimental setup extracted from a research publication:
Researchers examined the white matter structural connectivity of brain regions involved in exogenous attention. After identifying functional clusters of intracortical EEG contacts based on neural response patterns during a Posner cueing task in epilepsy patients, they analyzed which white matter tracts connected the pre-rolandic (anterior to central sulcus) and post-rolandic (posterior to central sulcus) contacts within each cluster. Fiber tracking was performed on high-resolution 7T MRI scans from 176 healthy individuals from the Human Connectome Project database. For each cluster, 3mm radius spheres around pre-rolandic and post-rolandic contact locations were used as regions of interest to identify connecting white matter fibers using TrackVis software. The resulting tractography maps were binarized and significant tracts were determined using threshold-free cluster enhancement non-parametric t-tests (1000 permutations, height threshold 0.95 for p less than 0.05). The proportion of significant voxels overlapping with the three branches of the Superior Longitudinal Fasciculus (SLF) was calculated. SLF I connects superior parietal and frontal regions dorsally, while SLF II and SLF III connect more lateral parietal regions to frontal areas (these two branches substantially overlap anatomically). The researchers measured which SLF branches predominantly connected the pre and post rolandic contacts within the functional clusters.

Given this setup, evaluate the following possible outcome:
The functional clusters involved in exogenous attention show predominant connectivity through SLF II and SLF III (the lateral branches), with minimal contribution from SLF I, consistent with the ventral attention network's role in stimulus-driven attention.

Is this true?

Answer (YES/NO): NO